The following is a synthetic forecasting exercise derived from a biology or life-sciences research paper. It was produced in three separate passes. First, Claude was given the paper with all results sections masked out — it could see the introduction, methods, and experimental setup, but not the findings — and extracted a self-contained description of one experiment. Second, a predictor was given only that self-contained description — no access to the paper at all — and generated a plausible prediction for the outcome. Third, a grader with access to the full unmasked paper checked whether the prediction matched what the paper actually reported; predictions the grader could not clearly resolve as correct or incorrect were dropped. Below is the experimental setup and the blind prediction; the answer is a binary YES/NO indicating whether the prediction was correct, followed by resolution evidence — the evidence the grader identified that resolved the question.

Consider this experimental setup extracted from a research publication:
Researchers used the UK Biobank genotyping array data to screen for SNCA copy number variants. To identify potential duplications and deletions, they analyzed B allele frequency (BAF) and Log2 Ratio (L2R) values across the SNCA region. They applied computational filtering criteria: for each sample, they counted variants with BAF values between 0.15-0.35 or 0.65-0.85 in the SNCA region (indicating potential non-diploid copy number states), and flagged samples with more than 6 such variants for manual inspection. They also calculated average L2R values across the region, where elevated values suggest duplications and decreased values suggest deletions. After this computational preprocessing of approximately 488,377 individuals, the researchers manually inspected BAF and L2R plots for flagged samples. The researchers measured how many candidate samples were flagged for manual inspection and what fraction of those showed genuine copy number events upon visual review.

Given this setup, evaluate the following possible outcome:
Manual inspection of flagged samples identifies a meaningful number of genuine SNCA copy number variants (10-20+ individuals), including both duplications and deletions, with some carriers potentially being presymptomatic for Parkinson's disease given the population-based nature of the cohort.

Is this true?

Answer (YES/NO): YES